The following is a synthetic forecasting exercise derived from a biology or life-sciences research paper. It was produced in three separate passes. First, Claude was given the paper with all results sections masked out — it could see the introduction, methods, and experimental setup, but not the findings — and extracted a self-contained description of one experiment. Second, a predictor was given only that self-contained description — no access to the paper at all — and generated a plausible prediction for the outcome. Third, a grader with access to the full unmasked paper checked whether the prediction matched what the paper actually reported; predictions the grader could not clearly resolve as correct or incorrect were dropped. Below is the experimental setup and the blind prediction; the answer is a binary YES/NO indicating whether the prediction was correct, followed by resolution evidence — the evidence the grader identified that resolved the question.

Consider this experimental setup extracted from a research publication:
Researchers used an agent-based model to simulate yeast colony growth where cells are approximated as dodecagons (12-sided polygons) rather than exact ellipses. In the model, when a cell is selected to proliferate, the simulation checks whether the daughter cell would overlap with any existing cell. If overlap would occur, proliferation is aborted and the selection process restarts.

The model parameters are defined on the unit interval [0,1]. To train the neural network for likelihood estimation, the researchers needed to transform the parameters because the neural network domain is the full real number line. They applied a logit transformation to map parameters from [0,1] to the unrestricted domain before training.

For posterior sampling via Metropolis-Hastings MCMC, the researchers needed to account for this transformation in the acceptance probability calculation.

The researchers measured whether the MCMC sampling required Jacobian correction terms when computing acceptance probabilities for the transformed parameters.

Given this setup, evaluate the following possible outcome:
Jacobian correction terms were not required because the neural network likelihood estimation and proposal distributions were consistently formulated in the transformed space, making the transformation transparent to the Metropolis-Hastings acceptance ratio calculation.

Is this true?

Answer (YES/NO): NO